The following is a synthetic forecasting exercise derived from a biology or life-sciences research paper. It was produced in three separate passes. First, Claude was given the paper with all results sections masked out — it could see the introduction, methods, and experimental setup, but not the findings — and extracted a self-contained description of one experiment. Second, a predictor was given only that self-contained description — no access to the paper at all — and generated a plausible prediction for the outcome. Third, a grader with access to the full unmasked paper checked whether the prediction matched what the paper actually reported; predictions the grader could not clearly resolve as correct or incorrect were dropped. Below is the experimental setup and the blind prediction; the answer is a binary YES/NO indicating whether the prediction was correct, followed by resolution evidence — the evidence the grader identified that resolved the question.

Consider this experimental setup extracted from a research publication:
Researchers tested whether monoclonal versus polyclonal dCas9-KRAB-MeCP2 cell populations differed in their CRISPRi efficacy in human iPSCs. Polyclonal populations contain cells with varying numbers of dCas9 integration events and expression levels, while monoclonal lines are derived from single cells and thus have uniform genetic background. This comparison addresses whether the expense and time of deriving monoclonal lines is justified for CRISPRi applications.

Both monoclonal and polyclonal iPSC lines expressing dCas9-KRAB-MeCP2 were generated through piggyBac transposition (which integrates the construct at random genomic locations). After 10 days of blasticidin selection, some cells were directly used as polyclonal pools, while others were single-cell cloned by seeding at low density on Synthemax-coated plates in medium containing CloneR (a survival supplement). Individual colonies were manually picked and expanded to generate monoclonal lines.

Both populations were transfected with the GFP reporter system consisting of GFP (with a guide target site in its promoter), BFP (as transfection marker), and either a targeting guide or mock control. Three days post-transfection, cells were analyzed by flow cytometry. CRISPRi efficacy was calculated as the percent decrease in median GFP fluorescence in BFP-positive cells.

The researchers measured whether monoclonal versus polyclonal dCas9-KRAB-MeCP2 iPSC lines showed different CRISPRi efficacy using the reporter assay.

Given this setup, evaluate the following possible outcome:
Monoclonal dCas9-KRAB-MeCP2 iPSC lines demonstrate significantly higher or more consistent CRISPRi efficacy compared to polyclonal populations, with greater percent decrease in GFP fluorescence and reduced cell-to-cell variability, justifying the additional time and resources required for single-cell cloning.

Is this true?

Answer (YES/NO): YES